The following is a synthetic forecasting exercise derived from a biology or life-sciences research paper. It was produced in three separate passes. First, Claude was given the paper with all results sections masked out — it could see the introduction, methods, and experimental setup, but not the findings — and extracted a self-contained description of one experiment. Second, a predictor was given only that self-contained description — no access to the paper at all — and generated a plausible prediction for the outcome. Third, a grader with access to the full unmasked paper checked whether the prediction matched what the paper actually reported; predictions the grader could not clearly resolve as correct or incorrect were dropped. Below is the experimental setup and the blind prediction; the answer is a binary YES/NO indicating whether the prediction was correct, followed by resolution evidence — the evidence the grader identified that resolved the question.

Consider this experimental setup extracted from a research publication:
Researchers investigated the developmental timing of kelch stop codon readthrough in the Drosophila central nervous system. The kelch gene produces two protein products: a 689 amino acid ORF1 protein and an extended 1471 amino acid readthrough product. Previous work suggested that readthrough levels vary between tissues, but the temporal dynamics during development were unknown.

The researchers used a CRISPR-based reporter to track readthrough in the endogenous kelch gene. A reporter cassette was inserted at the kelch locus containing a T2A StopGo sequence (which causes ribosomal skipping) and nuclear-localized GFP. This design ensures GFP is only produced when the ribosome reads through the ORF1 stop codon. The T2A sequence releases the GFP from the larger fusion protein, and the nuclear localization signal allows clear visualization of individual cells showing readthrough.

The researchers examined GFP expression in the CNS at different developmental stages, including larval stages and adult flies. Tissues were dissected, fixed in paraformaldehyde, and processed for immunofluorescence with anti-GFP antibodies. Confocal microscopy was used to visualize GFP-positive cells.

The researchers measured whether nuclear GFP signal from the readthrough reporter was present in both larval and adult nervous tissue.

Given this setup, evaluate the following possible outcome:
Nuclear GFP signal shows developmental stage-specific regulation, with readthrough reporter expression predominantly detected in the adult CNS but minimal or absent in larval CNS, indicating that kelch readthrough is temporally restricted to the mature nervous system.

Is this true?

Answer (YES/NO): NO